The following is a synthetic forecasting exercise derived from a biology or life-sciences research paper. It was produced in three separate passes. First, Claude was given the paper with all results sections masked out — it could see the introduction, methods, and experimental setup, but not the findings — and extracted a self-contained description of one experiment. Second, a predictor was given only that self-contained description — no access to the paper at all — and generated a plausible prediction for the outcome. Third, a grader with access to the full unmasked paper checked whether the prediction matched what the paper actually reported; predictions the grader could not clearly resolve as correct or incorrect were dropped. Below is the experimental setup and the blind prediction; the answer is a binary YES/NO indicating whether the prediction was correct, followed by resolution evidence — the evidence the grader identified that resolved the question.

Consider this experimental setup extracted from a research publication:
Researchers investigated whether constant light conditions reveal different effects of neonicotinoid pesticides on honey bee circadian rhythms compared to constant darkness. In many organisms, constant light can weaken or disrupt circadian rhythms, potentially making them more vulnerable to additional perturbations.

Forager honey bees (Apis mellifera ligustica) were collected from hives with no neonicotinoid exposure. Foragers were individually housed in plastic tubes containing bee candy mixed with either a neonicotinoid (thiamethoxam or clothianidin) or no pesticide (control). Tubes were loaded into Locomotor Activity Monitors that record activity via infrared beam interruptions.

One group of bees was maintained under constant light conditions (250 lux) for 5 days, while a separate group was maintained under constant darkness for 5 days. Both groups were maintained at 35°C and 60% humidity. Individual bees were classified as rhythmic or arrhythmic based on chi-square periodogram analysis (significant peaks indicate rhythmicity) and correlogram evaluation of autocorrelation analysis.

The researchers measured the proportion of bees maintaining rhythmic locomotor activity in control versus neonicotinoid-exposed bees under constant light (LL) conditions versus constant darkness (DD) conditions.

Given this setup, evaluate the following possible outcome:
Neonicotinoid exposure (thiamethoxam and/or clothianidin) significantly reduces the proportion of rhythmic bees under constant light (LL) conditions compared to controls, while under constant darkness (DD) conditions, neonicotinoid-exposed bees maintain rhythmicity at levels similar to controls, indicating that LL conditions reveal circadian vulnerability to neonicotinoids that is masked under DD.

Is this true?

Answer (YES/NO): YES